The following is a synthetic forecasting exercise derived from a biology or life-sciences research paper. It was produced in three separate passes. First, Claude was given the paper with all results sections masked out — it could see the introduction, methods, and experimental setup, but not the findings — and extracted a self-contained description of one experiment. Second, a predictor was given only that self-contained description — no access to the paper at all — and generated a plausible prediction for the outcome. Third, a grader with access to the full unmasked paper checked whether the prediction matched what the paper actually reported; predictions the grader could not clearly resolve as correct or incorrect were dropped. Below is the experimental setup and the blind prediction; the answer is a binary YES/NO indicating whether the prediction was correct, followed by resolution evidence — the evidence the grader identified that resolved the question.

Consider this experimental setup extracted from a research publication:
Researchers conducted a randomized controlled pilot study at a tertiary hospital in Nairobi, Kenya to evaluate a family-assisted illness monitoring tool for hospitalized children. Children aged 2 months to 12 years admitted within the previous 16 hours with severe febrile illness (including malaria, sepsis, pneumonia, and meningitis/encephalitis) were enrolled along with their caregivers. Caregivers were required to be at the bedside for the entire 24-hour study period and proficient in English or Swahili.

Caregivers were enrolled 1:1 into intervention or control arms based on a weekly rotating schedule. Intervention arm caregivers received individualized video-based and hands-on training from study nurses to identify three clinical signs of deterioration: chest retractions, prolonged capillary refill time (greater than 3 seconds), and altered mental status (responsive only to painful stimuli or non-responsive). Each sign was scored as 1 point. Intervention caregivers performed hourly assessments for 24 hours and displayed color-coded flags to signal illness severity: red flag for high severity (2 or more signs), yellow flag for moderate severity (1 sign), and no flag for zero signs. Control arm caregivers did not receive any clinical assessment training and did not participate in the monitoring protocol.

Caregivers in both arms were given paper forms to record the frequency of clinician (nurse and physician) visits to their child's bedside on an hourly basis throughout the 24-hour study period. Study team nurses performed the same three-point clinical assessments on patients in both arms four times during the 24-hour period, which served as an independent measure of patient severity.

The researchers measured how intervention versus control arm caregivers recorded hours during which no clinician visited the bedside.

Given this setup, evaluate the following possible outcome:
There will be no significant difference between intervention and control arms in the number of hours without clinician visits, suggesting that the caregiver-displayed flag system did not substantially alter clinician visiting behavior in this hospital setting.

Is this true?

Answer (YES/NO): YES